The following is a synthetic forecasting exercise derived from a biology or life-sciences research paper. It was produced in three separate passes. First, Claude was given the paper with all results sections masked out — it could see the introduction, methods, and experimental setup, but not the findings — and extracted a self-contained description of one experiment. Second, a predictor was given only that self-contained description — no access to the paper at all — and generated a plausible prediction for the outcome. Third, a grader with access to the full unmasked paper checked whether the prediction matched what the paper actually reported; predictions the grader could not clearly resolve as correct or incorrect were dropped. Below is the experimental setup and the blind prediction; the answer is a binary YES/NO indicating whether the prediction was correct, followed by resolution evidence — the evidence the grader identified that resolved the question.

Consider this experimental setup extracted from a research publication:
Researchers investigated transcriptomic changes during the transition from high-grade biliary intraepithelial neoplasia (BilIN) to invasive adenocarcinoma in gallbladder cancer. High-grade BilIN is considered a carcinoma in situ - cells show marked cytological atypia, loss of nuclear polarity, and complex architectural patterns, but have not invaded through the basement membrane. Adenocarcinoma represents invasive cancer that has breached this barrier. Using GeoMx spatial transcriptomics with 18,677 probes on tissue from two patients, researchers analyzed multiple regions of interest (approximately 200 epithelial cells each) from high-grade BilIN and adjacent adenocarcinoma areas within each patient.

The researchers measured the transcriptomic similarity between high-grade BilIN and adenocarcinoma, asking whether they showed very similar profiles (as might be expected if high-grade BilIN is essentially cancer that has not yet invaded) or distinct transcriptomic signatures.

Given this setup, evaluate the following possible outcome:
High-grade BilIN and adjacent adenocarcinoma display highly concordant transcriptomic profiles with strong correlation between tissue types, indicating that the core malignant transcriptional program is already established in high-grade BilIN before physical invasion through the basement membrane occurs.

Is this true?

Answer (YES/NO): NO